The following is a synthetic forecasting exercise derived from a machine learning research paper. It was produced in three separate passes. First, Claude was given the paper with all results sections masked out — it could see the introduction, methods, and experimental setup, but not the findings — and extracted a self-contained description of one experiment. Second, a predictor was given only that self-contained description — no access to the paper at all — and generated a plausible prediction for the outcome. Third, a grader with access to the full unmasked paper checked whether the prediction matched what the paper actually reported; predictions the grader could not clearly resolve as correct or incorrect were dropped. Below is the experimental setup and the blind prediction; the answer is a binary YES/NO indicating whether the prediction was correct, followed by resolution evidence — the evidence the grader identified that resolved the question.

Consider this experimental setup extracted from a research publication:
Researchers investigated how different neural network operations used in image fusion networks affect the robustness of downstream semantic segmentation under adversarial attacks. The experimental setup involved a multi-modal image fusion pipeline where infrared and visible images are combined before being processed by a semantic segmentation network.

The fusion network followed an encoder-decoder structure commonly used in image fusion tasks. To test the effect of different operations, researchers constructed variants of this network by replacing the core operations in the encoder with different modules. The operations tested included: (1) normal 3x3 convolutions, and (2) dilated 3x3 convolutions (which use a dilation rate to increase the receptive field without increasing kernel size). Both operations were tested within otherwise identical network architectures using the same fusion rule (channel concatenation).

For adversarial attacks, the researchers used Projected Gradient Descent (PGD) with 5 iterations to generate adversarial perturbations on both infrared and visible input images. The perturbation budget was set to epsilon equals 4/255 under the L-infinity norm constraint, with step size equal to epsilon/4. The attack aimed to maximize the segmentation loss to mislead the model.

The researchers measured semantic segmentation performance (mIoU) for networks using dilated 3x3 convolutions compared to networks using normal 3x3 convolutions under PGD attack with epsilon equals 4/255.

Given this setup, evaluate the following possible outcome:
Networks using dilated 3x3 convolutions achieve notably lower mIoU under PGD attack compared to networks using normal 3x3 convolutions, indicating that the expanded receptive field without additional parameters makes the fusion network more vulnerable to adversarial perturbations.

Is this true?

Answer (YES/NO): NO